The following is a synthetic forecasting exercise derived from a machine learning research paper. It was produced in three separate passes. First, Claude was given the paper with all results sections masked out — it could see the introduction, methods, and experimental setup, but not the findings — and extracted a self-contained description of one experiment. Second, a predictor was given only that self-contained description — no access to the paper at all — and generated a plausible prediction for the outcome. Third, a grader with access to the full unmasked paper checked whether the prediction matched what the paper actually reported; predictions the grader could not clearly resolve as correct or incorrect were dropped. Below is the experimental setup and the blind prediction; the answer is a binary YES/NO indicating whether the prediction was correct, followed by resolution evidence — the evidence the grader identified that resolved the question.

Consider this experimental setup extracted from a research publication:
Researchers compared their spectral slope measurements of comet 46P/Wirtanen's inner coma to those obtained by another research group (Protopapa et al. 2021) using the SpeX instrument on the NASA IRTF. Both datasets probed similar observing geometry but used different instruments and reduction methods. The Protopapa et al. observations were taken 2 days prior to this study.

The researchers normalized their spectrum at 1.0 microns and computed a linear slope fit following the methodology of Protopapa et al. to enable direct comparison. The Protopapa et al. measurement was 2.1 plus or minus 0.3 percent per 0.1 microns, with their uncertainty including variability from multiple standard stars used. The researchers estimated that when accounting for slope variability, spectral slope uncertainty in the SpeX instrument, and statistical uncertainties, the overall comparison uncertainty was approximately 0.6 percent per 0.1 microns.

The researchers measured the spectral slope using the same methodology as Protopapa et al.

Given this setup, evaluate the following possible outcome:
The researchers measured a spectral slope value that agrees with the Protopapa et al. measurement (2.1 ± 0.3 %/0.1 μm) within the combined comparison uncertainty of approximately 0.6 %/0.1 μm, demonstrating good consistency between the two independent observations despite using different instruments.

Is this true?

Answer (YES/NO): NO